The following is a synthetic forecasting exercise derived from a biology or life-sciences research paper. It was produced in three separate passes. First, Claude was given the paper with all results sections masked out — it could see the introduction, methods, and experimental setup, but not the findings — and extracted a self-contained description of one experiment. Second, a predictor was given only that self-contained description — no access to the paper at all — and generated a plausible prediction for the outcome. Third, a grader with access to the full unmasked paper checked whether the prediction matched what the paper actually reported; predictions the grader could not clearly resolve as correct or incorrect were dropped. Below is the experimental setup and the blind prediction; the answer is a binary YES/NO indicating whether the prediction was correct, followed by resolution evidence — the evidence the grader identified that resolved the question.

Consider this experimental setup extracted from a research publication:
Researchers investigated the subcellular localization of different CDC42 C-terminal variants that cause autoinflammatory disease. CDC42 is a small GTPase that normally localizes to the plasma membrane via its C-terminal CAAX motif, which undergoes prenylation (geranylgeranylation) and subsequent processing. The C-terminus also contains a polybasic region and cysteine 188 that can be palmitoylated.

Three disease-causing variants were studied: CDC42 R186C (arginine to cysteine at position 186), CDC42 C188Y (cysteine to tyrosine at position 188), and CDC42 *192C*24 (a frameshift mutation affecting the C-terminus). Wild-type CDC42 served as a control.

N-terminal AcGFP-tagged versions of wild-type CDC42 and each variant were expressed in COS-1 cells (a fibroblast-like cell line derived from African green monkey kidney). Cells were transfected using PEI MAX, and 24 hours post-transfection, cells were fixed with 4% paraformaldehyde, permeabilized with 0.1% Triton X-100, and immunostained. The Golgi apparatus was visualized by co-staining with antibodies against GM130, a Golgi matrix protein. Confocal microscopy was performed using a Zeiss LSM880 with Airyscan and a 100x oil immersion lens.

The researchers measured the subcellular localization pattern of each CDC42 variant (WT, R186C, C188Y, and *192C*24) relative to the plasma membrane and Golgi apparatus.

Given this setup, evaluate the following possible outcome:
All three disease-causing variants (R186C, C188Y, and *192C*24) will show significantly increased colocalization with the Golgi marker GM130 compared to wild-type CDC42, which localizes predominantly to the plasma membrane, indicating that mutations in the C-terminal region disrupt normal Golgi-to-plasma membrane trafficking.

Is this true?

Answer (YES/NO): NO